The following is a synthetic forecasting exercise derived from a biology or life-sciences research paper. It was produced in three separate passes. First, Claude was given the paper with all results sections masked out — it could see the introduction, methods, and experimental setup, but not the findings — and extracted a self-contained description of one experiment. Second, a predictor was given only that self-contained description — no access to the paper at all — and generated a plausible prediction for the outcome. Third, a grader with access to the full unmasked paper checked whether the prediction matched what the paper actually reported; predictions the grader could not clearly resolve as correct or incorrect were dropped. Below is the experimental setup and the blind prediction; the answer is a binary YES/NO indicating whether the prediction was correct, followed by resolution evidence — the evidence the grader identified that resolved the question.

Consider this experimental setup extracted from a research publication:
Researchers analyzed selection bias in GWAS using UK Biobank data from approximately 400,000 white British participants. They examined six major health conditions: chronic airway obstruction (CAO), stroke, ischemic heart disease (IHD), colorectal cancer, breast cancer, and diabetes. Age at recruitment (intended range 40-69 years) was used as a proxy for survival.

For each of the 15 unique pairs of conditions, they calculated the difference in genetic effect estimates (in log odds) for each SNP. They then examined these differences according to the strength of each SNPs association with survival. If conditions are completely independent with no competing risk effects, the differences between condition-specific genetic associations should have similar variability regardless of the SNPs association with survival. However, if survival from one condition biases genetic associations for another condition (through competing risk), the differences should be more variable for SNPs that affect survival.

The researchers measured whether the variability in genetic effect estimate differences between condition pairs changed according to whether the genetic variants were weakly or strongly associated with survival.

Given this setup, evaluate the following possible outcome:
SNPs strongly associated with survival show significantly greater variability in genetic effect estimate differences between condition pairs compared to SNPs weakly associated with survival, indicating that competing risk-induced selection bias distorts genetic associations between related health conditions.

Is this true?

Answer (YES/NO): YES